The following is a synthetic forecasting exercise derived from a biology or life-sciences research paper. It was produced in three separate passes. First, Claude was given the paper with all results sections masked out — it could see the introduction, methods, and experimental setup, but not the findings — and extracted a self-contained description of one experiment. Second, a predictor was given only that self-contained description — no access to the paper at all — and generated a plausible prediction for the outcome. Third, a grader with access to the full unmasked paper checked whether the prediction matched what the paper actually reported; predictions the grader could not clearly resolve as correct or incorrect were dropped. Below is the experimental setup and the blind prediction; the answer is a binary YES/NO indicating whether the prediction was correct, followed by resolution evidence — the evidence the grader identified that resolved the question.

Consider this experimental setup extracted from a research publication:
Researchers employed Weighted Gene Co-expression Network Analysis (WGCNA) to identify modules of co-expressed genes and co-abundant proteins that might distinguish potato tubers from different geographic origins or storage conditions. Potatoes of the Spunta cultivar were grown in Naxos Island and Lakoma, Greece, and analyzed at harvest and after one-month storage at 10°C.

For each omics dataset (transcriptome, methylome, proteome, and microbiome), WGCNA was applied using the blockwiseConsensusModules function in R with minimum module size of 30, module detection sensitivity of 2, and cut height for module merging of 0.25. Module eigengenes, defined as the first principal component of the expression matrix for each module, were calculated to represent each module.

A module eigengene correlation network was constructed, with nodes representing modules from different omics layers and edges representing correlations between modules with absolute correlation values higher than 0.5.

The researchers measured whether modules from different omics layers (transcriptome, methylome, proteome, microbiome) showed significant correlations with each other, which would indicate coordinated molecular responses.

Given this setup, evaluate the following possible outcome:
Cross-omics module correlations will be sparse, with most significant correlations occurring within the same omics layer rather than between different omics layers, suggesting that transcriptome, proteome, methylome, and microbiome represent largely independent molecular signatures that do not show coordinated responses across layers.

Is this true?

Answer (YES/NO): NO